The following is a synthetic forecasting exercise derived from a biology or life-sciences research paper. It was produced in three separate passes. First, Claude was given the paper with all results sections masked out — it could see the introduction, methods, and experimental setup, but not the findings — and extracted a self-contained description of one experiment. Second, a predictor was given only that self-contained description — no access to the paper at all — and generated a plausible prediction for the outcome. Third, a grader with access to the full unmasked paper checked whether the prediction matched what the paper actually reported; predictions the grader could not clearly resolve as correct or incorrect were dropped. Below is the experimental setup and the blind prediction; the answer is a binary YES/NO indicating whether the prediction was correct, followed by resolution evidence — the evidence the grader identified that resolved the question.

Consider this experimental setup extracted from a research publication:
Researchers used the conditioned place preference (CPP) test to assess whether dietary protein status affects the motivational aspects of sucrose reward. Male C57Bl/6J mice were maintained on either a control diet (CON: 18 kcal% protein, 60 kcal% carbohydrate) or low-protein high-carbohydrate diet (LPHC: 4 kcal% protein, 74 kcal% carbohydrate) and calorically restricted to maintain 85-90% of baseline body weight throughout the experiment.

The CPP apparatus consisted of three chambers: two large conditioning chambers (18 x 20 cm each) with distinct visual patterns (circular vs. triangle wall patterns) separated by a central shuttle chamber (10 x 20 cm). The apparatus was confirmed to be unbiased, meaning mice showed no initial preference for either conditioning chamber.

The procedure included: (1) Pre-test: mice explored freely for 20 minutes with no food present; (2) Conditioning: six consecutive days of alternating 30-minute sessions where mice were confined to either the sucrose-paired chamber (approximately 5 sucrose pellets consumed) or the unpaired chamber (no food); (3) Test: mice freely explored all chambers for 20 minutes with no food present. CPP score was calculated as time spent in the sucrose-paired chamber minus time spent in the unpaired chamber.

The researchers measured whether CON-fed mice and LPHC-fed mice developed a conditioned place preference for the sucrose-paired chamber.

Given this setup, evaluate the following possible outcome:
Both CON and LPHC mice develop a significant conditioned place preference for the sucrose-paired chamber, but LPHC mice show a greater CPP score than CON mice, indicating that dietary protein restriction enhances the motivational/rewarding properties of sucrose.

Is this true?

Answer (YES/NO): NO